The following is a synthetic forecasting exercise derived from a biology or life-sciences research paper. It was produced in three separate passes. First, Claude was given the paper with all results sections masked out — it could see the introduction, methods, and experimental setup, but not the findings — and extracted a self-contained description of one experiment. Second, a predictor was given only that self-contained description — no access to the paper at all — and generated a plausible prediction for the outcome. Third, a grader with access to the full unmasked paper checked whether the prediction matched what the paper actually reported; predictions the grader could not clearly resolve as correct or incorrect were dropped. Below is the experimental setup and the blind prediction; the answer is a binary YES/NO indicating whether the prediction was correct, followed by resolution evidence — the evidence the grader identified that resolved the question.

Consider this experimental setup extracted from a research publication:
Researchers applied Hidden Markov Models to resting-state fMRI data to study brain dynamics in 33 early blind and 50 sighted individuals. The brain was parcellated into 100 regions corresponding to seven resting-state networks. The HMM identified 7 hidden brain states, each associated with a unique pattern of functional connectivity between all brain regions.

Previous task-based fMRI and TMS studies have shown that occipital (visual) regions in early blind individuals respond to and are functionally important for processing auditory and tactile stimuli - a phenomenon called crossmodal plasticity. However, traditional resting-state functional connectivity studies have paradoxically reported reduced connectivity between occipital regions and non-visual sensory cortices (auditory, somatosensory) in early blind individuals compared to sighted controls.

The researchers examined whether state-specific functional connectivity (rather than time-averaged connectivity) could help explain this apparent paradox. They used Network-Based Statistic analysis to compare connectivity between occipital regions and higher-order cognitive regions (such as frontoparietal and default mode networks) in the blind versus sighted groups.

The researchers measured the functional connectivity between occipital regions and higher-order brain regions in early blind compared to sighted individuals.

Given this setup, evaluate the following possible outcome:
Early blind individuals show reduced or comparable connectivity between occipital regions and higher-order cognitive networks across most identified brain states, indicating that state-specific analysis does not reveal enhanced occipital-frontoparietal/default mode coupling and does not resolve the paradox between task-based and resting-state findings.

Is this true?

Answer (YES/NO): NO